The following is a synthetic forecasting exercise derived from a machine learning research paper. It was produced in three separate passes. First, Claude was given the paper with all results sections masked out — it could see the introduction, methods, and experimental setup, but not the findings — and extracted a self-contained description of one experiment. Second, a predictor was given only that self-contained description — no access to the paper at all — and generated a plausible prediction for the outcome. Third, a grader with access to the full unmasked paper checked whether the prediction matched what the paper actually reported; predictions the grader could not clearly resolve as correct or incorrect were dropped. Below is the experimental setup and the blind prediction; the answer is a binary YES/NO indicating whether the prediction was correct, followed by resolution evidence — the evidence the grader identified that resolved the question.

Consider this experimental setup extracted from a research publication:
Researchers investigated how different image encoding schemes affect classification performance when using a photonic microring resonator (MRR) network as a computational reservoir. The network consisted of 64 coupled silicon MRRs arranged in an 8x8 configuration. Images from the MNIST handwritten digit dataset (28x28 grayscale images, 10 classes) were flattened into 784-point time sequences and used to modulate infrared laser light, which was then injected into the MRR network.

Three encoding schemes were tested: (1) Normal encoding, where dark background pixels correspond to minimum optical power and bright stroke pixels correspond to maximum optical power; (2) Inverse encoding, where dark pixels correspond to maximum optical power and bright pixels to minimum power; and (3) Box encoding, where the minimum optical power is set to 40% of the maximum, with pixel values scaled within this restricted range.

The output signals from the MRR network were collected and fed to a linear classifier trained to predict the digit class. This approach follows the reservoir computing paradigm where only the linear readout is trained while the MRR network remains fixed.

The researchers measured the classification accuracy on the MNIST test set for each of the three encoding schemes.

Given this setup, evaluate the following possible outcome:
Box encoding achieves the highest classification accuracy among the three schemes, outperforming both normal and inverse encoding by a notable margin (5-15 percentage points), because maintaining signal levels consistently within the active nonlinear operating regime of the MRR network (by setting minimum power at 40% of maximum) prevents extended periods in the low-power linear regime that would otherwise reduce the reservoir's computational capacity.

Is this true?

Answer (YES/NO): NO